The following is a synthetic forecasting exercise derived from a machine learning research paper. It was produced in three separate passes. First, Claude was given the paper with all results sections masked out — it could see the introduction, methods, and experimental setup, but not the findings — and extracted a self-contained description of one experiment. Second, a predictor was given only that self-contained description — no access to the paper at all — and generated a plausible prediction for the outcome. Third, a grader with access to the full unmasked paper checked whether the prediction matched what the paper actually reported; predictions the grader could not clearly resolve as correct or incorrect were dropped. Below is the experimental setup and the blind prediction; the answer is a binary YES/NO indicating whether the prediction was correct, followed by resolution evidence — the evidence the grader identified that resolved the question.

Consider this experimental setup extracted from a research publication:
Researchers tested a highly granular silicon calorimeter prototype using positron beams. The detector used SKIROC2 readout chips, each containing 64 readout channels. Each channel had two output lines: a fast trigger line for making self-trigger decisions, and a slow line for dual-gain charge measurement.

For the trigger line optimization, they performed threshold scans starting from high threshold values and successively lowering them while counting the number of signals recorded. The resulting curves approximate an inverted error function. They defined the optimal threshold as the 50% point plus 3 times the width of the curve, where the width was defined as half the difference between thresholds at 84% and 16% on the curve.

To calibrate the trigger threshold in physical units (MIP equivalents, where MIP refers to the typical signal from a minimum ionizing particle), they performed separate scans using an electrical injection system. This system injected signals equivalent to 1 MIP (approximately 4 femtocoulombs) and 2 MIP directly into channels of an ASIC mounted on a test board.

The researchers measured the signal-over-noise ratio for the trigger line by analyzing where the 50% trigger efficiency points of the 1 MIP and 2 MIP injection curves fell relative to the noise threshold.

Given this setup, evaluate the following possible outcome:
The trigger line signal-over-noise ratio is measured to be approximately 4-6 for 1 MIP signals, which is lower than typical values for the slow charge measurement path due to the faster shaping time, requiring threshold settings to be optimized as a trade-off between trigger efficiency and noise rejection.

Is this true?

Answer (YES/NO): NO